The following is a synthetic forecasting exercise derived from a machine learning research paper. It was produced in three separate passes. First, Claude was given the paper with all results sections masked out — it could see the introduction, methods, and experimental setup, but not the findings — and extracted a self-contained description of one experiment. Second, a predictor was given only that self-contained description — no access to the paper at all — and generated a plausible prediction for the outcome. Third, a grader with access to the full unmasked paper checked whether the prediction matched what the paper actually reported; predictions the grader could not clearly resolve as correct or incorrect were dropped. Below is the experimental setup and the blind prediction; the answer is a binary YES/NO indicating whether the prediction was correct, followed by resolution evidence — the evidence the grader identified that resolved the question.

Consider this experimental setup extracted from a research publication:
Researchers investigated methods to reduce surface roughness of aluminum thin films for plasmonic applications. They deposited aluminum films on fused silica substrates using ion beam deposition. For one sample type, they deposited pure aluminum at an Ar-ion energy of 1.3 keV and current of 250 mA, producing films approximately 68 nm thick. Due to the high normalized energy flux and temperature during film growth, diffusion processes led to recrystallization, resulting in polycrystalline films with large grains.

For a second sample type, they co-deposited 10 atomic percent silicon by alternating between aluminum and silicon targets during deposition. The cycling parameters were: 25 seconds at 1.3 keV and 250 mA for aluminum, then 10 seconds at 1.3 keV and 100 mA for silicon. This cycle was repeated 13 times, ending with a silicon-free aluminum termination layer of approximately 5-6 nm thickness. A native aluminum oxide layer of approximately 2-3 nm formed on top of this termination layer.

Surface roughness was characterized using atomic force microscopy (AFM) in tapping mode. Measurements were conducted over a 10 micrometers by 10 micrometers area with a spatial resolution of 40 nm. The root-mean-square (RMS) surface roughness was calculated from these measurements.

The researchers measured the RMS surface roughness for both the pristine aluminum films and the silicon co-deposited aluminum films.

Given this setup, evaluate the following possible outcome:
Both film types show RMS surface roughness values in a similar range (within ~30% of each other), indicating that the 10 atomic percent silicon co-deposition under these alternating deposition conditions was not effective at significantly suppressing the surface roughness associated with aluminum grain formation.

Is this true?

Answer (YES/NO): NO